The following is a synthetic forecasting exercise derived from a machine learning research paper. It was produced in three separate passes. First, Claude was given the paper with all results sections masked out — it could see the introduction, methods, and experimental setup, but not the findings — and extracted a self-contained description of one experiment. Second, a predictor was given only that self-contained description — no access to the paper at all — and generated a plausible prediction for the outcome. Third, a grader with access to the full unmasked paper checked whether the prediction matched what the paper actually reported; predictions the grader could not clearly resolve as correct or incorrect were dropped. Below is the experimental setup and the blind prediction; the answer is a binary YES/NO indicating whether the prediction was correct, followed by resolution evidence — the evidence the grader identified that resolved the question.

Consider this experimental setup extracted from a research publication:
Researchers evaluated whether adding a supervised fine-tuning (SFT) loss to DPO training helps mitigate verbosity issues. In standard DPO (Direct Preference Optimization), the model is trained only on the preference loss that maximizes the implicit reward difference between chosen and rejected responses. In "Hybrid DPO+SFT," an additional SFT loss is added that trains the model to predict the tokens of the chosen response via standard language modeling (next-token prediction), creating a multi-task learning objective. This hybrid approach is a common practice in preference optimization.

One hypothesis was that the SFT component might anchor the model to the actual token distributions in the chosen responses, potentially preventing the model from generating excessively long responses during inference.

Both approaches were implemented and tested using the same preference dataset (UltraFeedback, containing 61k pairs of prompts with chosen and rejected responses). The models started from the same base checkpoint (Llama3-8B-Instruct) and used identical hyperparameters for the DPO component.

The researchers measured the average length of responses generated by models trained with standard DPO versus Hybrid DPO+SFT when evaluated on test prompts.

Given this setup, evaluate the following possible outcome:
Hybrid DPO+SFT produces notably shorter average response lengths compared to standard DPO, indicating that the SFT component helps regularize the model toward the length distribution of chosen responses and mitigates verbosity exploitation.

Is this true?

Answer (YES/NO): YES